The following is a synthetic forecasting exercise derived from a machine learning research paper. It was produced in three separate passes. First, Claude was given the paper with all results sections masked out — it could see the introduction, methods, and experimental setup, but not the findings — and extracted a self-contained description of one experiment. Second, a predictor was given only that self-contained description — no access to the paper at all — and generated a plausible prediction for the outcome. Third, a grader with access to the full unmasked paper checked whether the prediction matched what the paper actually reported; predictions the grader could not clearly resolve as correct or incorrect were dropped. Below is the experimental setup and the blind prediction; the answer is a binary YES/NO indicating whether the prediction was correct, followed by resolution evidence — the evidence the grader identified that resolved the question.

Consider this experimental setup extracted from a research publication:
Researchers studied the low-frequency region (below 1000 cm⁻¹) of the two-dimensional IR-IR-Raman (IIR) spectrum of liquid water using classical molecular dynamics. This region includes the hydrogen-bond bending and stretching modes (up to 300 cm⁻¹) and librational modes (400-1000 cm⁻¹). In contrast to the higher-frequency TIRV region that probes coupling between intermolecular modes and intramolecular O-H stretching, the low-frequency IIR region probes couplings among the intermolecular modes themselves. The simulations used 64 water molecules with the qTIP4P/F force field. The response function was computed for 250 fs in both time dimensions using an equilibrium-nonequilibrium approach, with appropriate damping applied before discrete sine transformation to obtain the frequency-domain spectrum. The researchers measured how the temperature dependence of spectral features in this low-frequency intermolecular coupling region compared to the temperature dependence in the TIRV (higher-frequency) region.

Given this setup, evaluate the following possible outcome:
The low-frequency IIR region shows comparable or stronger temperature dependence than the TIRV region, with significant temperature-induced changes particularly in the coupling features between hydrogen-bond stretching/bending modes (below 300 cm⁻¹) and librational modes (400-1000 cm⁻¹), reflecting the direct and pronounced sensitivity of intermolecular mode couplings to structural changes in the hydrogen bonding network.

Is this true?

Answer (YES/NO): NO